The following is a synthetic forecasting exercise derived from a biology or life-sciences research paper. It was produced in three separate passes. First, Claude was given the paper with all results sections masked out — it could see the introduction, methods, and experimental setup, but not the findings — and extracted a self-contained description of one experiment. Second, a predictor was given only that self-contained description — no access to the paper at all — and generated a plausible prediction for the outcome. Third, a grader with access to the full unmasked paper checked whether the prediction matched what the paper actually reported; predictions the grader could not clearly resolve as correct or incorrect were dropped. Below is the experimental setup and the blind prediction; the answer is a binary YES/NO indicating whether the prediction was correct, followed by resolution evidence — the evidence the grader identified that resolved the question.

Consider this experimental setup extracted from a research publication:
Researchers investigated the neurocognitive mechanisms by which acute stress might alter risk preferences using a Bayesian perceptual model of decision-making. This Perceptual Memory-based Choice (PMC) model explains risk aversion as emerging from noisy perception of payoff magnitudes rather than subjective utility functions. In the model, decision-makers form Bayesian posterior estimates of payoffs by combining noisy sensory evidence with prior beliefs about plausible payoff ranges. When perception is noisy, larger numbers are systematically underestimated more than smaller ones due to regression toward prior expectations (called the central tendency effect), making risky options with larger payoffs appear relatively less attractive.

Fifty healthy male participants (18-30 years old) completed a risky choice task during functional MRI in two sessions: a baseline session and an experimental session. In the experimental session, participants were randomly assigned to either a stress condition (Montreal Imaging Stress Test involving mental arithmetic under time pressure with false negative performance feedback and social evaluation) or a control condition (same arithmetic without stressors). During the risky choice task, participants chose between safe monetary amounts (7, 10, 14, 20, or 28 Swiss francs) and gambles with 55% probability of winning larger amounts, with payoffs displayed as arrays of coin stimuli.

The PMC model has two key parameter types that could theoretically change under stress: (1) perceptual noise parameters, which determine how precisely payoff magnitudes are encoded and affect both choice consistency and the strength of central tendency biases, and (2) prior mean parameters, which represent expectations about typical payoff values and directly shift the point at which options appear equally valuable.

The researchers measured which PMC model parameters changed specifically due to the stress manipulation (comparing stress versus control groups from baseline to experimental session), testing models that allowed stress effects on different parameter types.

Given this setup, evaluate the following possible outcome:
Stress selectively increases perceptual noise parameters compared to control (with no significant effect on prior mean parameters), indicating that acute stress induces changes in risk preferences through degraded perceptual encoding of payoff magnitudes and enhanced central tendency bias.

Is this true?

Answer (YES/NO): NO